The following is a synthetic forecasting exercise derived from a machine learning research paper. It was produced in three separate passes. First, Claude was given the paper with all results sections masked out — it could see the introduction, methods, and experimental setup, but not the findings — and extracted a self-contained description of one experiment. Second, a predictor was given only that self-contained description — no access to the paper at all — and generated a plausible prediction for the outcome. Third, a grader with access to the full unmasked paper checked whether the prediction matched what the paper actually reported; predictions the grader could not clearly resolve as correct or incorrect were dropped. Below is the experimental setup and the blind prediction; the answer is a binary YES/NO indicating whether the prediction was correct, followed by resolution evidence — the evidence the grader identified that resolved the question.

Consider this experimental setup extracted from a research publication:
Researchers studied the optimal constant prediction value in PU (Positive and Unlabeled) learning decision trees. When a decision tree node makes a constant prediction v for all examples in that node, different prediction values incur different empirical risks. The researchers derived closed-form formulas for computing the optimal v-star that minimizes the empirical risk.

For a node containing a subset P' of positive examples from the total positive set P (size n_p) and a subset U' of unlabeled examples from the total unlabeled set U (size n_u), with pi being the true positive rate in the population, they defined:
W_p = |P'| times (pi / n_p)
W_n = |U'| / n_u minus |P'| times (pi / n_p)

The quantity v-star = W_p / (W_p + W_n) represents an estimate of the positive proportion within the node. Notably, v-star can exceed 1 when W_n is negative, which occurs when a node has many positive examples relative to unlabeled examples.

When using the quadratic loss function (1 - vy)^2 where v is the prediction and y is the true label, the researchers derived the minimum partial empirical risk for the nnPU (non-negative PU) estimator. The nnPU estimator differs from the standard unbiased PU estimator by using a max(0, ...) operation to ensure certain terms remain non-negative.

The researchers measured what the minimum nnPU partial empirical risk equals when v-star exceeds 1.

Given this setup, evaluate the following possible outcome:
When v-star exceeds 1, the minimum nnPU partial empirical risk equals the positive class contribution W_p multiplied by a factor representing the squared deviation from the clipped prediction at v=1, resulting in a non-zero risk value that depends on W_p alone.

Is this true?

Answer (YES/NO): NO